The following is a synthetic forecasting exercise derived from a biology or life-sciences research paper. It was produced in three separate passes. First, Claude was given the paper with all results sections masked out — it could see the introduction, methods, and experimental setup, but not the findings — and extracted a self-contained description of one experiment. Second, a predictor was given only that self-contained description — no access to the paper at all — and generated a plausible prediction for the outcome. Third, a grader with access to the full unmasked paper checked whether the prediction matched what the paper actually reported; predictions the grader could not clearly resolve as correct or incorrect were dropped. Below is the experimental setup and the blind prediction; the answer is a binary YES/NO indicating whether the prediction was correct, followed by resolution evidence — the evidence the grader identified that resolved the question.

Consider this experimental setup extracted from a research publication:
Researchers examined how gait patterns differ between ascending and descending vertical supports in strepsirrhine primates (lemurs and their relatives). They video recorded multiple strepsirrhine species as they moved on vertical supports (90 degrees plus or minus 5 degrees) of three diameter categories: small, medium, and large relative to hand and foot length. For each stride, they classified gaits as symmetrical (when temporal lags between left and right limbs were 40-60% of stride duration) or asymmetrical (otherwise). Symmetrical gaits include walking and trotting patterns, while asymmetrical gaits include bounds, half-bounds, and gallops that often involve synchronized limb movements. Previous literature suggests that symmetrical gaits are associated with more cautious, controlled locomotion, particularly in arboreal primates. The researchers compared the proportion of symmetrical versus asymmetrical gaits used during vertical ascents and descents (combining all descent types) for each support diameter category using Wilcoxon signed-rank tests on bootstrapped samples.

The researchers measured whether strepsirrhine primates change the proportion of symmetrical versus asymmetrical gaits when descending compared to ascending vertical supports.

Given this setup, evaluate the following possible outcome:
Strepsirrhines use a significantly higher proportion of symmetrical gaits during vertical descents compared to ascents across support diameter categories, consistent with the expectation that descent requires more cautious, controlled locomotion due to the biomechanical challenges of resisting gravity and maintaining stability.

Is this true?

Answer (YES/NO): NO